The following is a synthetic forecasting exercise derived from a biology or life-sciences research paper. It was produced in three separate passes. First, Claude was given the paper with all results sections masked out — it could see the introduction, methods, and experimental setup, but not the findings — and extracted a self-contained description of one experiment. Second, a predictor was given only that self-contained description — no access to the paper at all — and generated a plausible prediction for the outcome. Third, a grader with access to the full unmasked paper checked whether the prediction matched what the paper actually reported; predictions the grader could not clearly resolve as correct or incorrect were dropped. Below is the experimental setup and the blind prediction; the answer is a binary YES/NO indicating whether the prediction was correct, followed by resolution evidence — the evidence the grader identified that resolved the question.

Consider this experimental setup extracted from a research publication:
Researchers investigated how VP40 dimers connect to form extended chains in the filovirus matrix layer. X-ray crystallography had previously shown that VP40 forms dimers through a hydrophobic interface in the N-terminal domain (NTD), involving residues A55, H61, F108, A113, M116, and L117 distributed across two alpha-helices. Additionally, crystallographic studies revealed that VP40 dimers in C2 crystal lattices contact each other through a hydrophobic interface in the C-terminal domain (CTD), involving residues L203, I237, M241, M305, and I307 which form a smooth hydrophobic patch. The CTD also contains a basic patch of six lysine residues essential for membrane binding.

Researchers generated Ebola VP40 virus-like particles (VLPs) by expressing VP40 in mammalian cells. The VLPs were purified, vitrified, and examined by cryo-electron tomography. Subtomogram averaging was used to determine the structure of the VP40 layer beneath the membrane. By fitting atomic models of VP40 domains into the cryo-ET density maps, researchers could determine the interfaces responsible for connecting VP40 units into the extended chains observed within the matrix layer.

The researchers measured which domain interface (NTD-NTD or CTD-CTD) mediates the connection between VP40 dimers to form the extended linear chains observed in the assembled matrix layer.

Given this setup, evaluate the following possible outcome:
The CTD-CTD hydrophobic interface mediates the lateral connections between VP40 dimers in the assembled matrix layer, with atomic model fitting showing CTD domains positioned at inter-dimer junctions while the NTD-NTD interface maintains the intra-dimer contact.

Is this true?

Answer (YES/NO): YES